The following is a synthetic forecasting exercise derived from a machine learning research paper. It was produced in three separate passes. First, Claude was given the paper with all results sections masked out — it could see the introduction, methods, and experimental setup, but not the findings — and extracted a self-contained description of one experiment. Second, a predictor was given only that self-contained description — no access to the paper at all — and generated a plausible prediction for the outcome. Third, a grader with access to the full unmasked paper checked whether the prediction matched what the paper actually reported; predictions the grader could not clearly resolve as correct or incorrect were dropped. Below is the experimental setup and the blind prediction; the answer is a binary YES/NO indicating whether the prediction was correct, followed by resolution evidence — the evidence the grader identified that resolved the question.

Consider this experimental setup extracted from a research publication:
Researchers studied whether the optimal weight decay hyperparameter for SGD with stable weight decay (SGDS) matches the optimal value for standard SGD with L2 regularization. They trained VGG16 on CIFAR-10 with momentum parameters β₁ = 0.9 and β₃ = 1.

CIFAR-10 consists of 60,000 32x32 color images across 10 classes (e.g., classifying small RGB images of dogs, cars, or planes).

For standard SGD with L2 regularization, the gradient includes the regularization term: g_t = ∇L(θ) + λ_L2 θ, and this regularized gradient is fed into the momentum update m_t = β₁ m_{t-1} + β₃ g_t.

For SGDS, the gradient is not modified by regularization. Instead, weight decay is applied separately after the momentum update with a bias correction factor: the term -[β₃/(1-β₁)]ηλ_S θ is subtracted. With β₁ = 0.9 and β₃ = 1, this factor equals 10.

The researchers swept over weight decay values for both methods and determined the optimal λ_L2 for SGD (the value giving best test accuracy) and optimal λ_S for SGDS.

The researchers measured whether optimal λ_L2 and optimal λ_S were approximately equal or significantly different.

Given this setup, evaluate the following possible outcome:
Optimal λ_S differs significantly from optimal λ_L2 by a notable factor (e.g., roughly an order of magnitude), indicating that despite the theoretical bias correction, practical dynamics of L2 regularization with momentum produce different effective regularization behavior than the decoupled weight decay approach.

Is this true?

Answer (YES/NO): NO